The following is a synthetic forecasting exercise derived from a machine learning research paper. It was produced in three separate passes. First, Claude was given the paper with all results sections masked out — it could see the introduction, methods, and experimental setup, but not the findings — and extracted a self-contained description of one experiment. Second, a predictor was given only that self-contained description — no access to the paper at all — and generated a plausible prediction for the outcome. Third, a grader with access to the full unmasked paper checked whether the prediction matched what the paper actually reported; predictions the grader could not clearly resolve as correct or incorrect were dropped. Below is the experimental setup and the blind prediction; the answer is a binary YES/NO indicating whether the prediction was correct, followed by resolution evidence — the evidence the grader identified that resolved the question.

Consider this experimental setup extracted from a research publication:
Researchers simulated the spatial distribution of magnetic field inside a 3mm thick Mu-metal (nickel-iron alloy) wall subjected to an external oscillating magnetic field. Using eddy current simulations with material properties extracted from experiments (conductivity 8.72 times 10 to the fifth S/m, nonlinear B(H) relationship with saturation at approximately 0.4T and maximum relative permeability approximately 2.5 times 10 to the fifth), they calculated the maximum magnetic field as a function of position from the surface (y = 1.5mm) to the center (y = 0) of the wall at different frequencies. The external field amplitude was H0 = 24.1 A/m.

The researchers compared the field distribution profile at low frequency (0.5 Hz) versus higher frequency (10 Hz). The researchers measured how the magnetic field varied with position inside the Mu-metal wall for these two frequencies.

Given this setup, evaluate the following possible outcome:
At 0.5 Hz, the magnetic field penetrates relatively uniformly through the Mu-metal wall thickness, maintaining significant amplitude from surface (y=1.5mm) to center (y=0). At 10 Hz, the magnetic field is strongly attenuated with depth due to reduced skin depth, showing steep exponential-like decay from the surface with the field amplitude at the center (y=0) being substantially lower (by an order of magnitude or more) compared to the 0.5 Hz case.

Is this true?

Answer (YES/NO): NO